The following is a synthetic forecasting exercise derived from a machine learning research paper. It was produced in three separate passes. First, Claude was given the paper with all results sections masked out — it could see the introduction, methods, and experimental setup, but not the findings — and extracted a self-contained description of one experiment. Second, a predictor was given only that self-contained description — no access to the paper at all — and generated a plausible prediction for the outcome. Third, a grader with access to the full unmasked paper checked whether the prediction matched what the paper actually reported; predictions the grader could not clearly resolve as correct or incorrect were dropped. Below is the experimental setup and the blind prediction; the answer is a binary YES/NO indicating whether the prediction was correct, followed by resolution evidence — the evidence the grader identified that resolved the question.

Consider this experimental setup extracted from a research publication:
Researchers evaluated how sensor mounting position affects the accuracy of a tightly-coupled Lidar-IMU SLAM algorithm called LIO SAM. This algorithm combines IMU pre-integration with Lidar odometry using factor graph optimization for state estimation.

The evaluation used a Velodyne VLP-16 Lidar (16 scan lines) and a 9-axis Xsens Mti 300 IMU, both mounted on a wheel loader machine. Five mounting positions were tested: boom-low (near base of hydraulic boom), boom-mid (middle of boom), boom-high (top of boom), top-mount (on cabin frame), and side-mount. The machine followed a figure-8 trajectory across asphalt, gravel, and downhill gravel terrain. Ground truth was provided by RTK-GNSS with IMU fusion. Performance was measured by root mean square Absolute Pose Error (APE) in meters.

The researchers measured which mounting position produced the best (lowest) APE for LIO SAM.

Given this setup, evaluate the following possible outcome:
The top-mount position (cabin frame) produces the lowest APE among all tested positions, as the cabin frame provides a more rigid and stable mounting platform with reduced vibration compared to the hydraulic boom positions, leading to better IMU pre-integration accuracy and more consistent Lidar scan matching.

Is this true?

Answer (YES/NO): YES